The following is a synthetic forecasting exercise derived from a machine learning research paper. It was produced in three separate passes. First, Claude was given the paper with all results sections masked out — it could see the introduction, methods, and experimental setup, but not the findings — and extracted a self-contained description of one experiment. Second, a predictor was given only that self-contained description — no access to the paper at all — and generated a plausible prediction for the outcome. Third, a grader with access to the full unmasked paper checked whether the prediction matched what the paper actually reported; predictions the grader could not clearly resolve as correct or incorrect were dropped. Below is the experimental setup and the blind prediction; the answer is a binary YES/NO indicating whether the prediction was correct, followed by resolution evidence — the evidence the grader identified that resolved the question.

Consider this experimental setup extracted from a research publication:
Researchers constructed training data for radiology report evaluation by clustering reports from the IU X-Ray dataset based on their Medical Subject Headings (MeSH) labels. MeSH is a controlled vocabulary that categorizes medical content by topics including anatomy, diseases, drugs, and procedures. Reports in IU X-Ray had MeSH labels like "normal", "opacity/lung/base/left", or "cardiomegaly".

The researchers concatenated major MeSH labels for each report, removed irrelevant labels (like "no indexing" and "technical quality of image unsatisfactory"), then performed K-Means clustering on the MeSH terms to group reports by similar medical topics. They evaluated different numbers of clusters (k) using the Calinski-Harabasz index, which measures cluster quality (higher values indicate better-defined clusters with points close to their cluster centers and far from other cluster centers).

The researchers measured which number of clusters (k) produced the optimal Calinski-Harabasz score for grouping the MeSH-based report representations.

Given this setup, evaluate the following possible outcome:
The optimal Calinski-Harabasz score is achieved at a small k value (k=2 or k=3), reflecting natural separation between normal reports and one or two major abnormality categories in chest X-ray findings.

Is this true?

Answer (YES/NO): NO